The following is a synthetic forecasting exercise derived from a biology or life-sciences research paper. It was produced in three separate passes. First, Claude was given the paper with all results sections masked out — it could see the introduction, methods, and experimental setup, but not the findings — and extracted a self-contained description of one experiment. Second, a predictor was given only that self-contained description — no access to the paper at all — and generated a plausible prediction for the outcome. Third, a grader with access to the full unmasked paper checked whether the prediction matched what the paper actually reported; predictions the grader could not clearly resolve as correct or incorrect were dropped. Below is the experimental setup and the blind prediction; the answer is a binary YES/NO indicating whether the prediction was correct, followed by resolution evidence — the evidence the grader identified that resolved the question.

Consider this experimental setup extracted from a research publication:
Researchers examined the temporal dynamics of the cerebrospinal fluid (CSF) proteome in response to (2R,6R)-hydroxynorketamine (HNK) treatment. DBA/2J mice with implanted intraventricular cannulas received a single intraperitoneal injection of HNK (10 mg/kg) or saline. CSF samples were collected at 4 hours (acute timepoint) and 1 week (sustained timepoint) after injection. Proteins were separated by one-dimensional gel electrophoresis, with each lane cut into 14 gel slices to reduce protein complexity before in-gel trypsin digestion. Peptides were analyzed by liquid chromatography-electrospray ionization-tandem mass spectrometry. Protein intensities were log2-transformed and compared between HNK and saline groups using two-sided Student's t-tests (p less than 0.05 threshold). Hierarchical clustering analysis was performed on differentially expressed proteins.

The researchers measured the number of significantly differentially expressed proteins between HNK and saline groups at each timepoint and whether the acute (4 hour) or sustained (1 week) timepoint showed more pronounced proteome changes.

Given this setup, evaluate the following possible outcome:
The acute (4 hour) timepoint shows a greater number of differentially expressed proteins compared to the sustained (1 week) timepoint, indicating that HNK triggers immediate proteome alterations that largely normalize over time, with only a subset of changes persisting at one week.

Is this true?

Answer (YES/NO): NO